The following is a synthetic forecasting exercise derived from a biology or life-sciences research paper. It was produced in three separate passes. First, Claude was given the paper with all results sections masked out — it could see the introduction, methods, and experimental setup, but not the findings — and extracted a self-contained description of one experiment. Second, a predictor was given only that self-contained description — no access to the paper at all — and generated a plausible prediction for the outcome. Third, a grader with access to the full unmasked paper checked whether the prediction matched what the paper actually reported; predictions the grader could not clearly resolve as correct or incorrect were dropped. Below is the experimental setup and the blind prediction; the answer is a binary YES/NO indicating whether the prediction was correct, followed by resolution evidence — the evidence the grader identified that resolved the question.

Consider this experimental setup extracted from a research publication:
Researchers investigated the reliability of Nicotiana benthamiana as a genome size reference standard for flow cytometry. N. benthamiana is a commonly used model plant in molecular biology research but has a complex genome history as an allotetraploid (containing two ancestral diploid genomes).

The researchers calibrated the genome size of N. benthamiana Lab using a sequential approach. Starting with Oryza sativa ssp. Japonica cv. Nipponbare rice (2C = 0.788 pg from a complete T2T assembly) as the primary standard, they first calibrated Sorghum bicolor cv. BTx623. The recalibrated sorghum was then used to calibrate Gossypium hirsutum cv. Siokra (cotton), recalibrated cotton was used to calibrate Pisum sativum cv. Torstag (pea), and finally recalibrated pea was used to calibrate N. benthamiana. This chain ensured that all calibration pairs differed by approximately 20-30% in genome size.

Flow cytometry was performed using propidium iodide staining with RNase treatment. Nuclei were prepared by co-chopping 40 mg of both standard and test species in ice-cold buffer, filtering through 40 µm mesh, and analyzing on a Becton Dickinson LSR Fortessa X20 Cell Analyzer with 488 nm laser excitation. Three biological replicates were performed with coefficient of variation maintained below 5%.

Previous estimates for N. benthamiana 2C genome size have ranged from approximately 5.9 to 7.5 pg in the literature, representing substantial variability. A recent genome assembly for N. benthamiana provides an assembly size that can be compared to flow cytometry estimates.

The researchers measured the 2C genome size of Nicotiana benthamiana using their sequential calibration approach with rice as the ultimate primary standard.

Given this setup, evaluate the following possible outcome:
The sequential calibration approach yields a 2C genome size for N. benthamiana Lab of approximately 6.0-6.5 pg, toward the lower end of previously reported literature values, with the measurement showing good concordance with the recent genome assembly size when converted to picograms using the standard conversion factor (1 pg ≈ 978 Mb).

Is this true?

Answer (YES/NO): NO